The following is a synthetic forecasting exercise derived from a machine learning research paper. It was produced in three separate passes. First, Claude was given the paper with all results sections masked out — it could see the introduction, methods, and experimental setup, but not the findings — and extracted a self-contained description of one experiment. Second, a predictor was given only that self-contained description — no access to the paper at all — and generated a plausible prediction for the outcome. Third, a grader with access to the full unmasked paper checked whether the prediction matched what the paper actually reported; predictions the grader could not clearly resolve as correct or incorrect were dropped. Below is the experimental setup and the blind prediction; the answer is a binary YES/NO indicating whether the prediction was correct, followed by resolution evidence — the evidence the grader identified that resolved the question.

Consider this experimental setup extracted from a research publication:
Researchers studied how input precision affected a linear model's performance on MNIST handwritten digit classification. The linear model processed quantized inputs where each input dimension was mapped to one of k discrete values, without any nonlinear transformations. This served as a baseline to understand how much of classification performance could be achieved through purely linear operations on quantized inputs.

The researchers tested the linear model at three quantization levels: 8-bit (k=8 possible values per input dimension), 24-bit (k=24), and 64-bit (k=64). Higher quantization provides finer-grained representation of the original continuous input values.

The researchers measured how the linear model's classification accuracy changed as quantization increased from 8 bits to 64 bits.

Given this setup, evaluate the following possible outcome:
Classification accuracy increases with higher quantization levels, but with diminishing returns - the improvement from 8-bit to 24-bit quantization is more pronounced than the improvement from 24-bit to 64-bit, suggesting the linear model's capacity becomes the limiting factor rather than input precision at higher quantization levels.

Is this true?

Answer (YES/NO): YES